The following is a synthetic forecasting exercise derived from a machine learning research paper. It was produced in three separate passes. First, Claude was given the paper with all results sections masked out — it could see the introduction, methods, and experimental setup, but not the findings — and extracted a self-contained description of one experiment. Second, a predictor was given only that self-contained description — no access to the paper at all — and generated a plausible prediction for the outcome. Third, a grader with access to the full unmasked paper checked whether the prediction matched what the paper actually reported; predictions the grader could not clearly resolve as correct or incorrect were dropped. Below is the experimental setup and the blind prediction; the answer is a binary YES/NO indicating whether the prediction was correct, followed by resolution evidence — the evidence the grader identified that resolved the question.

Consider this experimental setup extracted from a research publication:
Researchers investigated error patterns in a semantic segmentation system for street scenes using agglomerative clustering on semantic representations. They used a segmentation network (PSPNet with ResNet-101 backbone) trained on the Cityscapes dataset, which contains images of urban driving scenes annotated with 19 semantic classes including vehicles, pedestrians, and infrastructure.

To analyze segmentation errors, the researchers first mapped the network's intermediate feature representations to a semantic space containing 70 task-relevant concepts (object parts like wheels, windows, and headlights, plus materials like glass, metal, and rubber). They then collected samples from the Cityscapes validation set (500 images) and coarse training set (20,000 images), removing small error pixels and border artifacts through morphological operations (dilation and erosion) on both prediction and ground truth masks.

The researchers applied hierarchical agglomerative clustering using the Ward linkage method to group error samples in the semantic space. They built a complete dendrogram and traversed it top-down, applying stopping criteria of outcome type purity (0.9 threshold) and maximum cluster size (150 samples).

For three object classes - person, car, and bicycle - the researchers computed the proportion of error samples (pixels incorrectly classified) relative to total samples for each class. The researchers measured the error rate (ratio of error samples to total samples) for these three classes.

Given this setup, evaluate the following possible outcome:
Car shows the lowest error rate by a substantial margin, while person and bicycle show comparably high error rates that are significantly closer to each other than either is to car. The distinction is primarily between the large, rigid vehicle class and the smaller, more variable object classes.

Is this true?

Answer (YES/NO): NO